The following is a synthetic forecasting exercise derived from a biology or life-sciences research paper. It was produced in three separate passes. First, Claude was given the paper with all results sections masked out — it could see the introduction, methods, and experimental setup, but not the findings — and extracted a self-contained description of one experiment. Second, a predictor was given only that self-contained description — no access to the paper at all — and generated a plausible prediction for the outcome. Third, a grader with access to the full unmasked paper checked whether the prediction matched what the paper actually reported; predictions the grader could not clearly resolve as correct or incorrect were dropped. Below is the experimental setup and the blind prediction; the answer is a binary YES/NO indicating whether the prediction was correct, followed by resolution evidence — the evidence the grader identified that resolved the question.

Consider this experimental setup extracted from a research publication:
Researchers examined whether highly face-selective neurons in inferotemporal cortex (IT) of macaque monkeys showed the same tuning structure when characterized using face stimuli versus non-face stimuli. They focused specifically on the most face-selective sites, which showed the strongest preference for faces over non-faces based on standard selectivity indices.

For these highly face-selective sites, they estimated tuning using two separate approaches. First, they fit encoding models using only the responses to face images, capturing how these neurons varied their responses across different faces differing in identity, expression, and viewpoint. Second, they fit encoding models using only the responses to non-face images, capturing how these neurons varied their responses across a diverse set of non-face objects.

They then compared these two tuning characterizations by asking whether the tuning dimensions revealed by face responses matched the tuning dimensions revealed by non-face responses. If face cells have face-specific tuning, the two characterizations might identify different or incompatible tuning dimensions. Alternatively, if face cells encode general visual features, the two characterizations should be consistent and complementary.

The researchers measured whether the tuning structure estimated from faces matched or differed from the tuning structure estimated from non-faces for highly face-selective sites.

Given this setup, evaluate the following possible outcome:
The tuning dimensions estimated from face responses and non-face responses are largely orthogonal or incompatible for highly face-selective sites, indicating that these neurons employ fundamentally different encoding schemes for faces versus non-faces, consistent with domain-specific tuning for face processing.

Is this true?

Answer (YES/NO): NO